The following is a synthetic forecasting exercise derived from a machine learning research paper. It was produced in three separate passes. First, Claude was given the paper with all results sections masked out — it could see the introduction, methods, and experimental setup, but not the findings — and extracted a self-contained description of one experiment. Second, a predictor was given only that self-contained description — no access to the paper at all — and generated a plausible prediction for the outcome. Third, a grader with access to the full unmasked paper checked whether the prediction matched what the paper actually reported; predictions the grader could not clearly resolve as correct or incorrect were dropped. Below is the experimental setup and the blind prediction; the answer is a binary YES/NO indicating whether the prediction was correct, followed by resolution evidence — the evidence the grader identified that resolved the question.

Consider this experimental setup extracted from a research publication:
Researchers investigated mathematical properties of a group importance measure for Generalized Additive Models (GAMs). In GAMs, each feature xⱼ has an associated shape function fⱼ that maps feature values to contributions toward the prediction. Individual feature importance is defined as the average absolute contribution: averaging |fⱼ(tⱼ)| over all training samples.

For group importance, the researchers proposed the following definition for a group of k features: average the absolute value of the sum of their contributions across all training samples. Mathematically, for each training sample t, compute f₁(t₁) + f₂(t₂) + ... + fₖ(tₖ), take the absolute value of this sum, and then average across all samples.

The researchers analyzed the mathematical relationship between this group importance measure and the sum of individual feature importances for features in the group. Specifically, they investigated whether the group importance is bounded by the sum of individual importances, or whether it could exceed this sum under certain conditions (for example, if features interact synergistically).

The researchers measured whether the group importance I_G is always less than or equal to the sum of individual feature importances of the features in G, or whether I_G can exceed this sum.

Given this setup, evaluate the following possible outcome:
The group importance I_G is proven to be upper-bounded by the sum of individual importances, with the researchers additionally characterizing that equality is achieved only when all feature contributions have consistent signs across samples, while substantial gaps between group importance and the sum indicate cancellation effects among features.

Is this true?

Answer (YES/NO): NO